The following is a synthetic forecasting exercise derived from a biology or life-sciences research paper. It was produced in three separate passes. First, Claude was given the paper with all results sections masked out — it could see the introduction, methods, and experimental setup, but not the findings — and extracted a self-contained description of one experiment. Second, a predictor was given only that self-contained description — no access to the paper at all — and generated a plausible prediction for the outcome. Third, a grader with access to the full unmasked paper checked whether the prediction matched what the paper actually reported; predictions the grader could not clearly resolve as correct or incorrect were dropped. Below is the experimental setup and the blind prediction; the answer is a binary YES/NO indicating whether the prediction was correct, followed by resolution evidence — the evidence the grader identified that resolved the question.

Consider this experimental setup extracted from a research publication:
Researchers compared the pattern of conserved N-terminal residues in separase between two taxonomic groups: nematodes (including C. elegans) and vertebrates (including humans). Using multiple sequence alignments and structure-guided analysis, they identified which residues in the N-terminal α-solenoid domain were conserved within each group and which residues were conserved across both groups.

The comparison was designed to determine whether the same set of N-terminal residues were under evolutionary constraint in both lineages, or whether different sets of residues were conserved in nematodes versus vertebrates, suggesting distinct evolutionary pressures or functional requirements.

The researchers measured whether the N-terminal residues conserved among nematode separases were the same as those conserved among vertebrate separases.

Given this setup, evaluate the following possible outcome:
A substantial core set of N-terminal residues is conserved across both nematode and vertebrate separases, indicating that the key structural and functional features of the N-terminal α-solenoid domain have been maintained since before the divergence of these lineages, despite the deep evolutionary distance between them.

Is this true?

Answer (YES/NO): NO